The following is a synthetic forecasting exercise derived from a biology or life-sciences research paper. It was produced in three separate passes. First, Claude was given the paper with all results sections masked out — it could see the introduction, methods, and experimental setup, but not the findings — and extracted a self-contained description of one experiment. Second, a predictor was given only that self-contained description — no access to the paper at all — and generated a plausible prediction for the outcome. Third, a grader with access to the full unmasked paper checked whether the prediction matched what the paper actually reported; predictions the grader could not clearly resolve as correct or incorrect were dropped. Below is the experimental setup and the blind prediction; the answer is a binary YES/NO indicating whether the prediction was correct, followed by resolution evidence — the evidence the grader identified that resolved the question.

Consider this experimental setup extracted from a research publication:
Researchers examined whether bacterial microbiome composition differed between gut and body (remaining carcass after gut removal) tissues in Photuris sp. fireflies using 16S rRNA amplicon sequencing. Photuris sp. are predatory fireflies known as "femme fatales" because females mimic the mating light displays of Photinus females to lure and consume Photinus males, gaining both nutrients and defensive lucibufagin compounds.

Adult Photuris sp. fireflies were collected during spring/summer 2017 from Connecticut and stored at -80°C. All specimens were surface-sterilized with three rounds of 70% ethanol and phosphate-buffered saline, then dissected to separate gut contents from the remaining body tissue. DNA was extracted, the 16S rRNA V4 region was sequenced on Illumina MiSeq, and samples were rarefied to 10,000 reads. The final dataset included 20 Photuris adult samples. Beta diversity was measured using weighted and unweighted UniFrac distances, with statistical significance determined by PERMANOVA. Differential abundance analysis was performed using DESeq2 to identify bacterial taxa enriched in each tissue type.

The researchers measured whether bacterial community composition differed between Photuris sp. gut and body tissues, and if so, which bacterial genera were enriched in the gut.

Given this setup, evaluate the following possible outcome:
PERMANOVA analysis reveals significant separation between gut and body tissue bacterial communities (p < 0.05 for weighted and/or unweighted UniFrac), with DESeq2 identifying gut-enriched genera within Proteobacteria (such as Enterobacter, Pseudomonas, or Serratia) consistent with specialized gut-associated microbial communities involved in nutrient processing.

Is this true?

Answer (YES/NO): YES